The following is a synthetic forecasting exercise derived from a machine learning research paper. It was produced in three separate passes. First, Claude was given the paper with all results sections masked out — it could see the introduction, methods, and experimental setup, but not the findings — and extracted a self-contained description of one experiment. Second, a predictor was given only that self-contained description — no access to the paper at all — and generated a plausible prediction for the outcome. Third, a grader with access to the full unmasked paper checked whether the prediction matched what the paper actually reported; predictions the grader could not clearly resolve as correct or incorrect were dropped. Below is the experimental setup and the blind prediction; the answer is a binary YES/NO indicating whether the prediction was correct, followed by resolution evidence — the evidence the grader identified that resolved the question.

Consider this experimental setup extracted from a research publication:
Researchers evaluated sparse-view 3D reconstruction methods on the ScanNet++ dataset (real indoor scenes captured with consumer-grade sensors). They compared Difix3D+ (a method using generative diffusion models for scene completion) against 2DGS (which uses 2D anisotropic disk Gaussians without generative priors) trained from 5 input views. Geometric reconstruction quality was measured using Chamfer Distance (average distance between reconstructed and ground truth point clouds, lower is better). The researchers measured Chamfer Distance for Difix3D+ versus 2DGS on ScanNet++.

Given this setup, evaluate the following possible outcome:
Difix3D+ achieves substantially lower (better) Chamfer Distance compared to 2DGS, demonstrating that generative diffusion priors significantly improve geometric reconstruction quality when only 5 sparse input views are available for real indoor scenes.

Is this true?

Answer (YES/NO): NO